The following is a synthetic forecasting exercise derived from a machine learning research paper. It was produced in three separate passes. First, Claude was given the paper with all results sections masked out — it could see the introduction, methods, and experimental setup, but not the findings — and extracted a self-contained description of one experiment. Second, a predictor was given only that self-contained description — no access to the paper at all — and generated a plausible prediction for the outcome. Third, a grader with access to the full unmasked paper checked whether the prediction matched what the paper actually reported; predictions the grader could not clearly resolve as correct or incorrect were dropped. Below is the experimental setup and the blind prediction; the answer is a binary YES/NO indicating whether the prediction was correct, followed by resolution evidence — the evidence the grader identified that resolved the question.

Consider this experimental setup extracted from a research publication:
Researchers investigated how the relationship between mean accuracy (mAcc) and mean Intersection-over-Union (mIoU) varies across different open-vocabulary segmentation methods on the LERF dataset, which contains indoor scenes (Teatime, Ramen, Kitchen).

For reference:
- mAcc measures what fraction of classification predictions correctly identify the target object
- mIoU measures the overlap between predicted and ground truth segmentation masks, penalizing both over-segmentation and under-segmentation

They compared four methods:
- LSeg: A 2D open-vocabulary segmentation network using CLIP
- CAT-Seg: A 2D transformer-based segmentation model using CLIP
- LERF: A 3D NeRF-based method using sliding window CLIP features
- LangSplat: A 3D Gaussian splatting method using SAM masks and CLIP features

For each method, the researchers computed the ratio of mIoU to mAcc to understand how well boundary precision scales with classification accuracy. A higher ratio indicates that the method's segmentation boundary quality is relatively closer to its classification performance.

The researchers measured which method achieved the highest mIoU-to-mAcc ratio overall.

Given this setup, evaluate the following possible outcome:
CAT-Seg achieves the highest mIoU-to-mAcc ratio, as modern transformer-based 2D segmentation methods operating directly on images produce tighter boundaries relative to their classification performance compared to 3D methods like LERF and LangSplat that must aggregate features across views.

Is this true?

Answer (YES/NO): NO